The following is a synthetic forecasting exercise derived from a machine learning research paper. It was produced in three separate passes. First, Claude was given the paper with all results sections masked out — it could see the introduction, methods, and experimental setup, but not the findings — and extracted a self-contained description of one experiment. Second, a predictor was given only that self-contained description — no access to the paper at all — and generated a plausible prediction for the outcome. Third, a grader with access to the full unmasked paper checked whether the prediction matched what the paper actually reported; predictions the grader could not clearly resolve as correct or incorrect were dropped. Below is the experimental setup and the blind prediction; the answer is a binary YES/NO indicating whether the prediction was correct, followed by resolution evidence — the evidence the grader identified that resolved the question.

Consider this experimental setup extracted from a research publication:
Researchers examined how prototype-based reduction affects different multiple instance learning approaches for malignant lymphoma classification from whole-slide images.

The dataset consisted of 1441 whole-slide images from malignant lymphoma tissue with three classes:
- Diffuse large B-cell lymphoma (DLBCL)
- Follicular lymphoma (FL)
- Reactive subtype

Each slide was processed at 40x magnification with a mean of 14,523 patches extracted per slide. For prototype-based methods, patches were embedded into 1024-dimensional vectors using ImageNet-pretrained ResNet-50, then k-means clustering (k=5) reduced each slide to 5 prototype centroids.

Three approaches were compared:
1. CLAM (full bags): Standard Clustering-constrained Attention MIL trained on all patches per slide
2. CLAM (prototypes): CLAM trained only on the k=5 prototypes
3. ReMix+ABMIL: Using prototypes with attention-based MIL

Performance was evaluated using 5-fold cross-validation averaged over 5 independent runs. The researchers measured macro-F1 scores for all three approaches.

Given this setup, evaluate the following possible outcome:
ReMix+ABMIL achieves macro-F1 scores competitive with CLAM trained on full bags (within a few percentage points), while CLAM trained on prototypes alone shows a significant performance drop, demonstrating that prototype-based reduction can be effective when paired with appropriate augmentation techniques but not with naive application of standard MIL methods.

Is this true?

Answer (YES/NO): NO